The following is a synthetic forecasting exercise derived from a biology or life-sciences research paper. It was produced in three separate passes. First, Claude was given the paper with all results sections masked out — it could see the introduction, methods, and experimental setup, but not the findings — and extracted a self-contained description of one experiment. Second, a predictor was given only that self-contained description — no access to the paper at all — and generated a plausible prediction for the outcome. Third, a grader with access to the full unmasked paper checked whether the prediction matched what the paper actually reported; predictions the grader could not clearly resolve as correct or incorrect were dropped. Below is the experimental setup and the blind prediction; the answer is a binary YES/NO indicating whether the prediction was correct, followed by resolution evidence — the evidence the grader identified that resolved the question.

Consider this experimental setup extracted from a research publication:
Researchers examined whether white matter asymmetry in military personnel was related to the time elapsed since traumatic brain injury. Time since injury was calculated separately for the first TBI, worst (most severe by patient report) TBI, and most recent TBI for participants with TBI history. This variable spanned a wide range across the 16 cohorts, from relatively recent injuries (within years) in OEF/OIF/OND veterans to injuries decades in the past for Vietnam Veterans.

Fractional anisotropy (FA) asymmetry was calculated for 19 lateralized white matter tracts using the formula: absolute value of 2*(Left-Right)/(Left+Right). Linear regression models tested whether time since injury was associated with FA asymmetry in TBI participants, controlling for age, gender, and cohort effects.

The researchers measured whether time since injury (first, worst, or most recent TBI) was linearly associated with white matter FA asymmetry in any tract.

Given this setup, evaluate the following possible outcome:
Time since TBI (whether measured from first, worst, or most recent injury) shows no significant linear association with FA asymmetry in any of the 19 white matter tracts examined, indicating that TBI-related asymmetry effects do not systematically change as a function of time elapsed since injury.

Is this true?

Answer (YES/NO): YES